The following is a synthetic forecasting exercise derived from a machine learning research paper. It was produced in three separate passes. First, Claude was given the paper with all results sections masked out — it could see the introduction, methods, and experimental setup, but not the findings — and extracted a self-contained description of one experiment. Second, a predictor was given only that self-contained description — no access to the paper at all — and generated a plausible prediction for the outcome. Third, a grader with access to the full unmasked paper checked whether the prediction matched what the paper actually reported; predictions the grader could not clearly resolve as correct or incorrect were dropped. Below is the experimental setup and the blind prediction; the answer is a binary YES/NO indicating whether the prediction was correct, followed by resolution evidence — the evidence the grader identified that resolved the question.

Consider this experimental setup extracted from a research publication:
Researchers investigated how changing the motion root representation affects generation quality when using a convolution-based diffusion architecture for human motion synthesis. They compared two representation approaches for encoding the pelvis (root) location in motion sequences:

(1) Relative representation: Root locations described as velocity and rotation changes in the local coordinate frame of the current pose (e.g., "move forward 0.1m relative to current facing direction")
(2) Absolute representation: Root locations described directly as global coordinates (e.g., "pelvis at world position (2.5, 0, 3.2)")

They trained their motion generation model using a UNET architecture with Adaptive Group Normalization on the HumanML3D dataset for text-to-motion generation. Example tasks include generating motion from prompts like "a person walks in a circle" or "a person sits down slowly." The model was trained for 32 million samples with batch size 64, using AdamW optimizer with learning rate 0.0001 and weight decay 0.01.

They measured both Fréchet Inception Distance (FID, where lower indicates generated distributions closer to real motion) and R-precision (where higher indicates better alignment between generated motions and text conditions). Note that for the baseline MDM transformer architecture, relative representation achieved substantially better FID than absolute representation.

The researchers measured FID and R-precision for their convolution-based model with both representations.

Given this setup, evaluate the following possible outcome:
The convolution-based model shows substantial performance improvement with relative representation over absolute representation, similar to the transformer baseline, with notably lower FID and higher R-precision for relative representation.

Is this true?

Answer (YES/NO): NO